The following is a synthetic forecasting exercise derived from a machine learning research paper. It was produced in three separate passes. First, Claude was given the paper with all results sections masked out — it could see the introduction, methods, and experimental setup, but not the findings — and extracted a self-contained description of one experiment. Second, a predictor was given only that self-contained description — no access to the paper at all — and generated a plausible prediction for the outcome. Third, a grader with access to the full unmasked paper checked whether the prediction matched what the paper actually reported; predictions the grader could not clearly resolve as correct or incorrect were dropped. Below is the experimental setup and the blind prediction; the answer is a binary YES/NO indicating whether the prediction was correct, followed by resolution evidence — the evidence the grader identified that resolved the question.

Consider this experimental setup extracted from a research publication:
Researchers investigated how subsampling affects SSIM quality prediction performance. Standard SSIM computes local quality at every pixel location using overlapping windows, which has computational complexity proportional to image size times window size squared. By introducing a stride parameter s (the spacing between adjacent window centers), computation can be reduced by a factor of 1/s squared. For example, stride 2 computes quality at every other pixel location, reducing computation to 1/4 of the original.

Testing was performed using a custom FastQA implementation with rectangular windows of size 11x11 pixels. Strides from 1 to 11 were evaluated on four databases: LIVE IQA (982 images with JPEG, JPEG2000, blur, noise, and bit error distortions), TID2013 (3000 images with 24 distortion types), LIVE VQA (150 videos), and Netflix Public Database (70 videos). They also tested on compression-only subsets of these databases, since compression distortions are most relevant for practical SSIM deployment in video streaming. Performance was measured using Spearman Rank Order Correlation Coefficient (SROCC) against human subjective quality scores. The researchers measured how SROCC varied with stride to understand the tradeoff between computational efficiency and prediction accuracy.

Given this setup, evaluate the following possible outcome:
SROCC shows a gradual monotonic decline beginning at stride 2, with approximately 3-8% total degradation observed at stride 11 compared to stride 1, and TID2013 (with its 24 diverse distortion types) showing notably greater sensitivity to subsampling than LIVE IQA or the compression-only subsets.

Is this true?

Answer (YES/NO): NO